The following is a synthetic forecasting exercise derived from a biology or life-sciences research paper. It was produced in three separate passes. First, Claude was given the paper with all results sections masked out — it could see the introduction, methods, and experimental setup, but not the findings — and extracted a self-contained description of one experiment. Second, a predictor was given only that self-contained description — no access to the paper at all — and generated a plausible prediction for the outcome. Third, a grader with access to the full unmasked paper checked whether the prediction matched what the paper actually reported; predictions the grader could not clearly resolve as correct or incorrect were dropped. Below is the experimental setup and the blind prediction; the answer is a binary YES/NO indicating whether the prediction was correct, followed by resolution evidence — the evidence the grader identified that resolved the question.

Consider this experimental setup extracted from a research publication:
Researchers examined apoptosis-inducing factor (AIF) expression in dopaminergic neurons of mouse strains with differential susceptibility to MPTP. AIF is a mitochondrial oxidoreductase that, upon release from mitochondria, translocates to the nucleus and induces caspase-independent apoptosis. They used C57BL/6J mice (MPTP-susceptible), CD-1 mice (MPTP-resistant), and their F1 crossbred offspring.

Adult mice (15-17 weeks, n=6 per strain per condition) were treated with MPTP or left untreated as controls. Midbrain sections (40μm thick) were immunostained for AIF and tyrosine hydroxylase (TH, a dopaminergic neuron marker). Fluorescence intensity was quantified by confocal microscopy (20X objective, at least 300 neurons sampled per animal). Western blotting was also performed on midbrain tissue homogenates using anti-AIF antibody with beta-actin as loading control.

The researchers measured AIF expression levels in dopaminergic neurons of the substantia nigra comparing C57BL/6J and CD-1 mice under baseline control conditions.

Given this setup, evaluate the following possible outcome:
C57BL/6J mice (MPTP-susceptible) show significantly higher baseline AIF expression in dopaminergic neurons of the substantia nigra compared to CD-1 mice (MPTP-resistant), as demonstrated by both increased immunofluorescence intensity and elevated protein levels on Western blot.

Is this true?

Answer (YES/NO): NO